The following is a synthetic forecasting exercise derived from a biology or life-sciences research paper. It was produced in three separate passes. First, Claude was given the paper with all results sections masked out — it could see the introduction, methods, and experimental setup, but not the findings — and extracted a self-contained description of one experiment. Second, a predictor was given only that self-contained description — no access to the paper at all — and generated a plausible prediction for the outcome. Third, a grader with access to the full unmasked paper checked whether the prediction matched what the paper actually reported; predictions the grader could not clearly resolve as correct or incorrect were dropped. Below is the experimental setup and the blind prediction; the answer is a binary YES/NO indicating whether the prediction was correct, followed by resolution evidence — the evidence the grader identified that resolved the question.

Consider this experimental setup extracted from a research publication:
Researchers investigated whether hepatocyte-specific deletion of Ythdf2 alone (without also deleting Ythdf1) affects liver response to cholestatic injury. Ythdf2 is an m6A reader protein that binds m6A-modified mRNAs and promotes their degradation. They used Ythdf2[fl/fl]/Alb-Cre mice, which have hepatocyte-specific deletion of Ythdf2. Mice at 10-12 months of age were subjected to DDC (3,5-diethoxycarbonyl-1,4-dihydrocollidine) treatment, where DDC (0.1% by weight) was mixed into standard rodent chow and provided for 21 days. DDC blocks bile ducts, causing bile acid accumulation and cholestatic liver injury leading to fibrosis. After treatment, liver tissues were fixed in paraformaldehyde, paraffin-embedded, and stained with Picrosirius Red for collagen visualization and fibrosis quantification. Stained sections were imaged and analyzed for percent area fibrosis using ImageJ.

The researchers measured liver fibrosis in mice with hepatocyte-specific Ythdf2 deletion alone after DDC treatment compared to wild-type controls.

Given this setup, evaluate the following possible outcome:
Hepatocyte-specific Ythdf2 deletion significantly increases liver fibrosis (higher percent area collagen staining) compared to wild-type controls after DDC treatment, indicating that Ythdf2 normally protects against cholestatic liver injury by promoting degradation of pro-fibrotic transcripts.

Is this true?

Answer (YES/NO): YES